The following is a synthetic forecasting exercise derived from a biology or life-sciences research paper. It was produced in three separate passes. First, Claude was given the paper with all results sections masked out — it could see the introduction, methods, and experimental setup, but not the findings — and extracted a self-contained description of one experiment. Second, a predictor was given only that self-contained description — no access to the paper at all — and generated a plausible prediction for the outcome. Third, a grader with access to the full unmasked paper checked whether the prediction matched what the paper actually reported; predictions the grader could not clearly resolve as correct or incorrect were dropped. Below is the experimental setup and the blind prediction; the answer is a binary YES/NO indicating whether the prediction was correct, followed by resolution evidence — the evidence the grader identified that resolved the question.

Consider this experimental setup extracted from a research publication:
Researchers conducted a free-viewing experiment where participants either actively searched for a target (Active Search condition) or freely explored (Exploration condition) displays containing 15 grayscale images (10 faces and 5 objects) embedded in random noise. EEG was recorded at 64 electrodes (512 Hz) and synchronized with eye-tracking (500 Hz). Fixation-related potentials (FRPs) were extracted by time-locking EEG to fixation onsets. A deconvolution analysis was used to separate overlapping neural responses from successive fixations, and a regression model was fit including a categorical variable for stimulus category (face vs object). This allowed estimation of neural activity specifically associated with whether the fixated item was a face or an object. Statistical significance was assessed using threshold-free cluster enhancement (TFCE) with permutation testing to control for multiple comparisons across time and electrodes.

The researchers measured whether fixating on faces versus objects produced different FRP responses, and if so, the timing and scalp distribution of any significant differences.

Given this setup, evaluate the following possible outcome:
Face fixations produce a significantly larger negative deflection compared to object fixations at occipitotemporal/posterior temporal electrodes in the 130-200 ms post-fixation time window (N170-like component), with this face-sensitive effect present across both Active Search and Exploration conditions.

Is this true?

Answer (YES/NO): YES